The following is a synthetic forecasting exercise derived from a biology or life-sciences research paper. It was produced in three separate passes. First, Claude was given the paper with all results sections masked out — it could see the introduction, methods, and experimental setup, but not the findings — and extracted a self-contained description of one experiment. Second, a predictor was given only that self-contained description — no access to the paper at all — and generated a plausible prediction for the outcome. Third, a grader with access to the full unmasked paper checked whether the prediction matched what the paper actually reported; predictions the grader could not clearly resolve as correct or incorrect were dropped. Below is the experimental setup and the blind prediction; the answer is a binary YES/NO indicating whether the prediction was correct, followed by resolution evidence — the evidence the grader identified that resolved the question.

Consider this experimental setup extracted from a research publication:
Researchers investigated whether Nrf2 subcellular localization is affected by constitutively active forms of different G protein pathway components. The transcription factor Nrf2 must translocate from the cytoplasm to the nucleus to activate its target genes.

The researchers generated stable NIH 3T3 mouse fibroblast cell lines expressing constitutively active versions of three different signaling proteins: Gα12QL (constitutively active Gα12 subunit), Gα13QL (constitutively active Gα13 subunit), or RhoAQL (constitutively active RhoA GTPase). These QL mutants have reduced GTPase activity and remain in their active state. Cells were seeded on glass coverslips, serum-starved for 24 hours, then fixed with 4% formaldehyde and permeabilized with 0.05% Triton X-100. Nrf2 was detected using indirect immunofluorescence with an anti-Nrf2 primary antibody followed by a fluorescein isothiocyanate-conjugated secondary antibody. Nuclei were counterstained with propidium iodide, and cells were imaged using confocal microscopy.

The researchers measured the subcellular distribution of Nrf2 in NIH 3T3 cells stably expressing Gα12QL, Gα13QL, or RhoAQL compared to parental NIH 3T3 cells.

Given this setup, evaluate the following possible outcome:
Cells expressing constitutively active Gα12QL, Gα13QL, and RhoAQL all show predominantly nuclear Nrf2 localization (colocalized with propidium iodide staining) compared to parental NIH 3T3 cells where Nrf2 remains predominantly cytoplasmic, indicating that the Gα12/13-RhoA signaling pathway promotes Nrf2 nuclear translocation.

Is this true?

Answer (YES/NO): YES